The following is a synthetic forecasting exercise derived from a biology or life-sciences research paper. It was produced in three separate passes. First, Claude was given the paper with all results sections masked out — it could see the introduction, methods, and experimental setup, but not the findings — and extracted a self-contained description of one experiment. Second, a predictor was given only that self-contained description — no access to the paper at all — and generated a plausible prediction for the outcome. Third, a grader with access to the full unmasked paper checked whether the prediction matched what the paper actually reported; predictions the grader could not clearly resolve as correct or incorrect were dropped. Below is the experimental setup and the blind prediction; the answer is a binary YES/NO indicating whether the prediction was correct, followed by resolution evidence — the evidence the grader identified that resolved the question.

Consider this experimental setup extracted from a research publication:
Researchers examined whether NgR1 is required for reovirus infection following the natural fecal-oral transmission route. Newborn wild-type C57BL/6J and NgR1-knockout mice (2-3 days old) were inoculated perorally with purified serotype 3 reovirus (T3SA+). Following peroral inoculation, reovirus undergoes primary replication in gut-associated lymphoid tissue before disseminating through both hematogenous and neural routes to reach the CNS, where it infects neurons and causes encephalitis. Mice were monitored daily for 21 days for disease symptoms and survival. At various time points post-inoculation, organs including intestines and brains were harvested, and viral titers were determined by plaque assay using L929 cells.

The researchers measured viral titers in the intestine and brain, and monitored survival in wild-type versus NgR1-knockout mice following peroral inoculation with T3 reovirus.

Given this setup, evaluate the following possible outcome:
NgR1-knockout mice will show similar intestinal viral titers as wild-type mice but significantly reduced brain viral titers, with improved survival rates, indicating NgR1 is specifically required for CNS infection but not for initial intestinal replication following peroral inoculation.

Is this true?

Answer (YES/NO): NO